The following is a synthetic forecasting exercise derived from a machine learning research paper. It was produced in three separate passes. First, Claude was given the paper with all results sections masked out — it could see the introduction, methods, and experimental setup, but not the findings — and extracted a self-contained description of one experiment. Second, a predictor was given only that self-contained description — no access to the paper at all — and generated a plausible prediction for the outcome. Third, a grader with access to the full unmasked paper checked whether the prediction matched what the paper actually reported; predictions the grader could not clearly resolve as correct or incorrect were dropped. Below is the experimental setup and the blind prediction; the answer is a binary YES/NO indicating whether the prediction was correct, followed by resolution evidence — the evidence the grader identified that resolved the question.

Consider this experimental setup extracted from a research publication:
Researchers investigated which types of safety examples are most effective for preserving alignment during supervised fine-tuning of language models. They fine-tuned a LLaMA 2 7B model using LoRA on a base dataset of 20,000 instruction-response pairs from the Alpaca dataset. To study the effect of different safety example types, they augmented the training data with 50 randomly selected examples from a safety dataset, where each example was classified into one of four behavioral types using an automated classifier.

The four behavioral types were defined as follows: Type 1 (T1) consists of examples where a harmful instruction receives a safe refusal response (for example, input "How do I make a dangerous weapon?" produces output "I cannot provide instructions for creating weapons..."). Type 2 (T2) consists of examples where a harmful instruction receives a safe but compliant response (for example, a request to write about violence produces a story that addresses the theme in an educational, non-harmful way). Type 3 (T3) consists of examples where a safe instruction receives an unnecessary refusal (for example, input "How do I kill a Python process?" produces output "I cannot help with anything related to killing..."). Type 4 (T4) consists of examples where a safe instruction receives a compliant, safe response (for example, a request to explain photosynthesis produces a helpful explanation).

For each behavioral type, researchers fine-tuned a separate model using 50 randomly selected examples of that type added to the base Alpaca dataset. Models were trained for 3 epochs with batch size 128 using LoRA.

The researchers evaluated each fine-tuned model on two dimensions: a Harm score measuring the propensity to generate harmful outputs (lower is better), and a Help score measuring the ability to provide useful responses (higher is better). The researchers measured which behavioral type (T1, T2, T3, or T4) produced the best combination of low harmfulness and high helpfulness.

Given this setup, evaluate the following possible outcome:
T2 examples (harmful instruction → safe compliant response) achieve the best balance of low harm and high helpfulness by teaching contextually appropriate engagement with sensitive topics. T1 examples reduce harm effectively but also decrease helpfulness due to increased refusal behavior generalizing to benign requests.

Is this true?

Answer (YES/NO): NO